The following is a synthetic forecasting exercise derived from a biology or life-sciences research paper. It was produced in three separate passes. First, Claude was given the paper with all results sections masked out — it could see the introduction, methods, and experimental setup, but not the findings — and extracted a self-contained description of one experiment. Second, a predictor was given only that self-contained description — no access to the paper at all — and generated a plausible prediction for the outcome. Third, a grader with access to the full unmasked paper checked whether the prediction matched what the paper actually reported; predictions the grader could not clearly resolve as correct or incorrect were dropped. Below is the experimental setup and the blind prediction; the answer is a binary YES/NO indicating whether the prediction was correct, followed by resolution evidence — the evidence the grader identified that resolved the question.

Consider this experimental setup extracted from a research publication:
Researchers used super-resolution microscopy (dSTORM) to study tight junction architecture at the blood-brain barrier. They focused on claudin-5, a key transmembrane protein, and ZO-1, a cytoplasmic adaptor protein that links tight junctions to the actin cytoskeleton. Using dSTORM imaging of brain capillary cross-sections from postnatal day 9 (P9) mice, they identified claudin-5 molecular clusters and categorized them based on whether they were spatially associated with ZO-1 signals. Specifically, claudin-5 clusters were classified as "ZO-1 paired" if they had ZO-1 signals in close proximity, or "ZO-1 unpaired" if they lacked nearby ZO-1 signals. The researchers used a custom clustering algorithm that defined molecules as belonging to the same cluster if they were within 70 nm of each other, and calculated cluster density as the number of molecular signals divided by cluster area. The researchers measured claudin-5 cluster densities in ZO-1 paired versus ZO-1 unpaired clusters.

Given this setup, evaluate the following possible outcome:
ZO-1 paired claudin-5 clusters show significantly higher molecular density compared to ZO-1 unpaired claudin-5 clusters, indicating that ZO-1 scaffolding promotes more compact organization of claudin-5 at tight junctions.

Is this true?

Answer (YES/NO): YES